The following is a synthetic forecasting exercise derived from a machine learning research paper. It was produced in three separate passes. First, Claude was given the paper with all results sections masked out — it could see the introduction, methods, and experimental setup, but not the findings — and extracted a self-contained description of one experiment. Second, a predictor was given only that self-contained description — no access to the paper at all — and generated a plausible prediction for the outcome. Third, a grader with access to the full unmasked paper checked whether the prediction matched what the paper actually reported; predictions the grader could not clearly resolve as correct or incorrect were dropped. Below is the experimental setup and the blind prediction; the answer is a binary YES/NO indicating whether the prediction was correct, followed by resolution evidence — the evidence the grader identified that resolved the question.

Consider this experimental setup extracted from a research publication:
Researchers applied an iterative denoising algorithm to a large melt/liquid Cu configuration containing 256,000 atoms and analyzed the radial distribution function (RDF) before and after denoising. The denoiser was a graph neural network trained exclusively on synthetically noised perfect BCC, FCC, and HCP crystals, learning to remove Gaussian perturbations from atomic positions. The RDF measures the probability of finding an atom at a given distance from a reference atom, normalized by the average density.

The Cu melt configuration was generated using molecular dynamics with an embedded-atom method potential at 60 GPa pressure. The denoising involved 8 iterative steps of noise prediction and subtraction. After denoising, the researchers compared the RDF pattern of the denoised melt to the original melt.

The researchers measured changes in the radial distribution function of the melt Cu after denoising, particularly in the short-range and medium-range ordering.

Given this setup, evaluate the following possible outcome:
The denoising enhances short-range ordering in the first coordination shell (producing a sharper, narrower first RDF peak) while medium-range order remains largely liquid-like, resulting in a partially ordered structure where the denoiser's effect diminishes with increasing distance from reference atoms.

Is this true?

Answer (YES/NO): NO